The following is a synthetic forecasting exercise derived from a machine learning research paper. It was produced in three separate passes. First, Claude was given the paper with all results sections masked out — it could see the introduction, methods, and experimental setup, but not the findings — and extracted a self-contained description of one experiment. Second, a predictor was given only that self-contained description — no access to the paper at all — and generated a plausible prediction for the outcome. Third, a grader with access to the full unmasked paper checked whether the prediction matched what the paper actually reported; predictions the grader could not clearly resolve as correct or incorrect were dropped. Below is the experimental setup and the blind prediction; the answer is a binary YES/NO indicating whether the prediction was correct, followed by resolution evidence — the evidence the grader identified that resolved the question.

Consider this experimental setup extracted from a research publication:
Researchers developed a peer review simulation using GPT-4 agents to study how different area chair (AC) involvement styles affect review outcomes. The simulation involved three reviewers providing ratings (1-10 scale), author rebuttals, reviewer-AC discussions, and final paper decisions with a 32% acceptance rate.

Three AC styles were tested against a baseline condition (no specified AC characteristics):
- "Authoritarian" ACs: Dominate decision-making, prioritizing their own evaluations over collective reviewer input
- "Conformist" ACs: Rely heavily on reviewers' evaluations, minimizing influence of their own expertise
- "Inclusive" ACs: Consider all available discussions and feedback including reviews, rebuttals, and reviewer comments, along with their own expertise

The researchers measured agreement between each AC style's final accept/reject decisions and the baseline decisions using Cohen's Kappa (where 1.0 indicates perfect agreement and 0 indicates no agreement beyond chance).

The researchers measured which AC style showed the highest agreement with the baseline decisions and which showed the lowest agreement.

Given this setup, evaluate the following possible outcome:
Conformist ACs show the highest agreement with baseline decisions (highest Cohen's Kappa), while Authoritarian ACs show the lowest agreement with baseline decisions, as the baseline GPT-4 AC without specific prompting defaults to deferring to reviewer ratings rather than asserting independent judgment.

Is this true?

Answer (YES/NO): NO